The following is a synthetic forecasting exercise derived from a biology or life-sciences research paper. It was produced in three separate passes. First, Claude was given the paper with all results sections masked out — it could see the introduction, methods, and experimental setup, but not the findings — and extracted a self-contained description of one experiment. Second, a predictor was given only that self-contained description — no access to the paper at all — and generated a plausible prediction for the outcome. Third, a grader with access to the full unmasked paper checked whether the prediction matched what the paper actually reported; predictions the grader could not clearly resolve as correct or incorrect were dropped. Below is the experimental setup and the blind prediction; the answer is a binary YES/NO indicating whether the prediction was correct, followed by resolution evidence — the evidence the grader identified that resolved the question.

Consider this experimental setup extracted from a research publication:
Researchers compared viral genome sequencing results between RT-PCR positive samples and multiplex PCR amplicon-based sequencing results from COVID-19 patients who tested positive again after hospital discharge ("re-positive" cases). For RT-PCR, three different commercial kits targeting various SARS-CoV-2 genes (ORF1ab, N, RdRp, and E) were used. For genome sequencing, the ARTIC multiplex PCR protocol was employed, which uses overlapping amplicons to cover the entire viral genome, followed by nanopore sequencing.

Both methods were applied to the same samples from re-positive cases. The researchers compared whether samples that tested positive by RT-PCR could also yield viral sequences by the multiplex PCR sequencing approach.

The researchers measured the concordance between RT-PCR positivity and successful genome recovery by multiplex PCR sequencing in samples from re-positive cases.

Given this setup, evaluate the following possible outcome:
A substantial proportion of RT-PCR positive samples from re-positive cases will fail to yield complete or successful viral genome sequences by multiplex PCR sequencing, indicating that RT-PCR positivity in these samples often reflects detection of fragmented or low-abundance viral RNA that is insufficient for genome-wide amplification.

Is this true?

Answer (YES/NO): YES